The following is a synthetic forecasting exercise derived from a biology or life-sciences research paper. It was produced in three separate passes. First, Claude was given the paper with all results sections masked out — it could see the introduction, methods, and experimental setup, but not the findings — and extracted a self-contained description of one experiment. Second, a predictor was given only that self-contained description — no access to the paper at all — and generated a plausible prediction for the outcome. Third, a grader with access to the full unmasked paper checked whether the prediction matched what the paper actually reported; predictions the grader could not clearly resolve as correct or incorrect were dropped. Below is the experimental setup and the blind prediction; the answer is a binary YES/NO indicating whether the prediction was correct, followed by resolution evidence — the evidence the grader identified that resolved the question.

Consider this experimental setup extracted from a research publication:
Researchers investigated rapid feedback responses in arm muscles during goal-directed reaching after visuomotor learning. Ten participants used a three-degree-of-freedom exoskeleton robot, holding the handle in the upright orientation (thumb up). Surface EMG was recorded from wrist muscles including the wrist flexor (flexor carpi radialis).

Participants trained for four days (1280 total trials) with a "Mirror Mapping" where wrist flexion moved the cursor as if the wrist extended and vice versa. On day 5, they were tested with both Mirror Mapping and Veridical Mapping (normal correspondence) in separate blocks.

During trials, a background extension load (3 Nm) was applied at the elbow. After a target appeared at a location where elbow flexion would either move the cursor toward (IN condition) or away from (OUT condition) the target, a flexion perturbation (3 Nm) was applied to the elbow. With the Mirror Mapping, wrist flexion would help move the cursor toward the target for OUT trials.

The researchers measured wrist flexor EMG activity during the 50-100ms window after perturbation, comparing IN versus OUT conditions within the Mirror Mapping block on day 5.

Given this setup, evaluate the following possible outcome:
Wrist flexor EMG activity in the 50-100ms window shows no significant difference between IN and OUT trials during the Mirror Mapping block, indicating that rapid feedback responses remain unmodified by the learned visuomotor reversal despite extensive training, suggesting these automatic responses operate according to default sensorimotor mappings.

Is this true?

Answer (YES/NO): NO